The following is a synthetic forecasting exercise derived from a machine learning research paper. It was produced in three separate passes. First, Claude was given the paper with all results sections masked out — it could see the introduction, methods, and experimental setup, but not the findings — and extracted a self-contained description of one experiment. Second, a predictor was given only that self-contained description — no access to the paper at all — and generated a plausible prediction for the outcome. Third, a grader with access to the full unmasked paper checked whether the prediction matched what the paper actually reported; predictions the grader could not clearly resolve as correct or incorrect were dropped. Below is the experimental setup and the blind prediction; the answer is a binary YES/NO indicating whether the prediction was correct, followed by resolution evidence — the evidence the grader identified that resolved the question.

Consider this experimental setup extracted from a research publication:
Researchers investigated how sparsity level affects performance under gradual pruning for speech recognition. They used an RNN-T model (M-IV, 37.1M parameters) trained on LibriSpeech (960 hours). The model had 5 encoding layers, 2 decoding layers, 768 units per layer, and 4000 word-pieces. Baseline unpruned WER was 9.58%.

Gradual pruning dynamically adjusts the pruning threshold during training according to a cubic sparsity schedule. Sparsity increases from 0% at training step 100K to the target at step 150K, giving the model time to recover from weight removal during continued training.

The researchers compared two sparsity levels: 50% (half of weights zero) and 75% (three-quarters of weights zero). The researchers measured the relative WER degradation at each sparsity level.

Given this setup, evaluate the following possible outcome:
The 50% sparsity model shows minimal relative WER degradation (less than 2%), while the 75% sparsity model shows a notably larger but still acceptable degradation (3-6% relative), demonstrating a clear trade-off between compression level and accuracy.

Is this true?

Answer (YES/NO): NO